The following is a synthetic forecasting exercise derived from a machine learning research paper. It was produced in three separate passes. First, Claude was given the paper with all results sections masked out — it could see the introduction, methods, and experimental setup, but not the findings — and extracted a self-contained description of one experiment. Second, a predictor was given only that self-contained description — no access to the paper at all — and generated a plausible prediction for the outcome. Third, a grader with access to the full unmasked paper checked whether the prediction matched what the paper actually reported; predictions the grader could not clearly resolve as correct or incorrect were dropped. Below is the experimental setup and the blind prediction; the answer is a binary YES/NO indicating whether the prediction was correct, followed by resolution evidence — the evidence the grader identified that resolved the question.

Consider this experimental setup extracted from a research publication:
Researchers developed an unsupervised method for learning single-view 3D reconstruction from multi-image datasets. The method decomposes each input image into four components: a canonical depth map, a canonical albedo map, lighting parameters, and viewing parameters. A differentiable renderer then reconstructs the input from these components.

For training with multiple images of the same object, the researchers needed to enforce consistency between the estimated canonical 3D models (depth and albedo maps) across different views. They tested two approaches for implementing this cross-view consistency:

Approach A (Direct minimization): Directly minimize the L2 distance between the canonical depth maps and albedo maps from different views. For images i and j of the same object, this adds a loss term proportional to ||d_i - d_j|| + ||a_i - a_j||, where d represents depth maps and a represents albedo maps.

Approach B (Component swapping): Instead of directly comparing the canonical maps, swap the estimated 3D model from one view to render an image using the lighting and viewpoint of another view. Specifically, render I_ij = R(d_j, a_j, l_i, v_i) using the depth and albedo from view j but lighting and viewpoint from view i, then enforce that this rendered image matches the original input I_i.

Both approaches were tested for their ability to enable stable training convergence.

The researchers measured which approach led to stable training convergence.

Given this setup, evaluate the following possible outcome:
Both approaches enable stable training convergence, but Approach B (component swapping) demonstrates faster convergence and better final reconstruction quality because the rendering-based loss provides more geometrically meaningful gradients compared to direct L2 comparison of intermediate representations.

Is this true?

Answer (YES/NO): NO